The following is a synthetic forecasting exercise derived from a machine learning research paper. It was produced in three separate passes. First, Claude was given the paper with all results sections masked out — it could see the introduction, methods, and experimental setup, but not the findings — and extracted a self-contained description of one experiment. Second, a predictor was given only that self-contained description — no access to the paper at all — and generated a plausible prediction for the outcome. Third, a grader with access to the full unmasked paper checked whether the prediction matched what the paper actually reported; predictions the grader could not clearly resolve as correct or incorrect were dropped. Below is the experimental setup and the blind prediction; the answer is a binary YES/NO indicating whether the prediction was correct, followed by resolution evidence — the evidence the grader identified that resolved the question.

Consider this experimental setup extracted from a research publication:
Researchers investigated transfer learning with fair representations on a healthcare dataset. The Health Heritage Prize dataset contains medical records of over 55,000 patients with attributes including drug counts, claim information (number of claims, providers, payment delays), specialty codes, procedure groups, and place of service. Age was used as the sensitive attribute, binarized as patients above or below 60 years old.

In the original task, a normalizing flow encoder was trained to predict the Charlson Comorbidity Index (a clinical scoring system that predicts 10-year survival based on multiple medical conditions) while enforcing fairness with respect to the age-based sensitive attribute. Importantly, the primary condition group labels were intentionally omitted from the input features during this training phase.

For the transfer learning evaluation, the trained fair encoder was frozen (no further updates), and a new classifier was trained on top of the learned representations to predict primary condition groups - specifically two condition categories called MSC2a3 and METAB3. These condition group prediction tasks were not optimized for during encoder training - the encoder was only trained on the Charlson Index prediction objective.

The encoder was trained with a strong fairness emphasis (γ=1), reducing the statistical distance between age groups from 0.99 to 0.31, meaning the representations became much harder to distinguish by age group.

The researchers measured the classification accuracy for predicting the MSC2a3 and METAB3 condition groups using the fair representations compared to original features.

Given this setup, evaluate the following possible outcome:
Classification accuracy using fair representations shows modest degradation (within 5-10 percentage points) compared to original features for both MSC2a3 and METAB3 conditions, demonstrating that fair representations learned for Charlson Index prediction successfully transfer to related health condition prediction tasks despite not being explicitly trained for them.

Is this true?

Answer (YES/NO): NO